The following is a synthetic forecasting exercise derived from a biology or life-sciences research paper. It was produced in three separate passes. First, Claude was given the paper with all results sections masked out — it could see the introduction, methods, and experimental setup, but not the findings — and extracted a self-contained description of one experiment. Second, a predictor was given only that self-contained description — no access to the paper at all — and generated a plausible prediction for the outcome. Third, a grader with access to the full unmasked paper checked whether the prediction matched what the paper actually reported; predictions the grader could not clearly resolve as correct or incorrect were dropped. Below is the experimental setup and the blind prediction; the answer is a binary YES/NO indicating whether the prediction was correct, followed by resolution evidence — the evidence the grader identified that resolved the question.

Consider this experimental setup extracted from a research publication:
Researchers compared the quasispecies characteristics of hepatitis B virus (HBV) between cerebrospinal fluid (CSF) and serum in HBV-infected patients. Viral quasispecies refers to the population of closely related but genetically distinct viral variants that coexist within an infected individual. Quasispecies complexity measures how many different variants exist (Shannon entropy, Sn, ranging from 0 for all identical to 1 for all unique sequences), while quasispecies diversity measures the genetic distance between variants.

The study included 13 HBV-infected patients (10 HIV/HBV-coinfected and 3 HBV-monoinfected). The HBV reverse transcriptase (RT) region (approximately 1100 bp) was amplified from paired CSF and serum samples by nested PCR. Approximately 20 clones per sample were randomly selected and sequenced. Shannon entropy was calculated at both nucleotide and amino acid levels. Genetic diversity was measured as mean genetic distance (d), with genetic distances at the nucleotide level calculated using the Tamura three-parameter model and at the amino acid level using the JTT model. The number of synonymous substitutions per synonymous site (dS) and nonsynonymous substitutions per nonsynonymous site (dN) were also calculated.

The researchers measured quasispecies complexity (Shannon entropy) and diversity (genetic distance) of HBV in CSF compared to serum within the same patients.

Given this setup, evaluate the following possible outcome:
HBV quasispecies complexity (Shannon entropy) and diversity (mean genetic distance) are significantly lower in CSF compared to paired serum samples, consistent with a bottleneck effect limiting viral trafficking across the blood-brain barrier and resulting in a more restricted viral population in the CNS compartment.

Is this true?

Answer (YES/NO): NO